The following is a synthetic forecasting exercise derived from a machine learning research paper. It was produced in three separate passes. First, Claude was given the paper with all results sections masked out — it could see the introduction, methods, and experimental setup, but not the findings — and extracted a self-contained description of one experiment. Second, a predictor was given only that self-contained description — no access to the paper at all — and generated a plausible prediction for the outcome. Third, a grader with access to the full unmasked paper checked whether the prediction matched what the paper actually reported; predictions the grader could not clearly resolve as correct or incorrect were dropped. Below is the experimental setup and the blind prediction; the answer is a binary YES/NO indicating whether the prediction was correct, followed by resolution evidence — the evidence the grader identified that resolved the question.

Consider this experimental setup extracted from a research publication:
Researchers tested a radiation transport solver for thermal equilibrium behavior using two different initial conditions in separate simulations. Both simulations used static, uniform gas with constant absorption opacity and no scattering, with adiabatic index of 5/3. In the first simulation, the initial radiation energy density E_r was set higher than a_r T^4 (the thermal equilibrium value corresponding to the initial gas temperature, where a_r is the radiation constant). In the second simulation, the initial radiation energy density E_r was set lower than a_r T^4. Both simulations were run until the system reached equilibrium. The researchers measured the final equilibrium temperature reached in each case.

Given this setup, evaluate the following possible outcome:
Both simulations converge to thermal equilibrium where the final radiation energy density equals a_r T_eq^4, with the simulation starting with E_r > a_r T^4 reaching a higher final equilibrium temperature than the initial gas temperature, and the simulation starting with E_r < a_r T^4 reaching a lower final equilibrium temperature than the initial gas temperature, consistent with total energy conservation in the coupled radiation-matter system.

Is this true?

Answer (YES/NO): YES